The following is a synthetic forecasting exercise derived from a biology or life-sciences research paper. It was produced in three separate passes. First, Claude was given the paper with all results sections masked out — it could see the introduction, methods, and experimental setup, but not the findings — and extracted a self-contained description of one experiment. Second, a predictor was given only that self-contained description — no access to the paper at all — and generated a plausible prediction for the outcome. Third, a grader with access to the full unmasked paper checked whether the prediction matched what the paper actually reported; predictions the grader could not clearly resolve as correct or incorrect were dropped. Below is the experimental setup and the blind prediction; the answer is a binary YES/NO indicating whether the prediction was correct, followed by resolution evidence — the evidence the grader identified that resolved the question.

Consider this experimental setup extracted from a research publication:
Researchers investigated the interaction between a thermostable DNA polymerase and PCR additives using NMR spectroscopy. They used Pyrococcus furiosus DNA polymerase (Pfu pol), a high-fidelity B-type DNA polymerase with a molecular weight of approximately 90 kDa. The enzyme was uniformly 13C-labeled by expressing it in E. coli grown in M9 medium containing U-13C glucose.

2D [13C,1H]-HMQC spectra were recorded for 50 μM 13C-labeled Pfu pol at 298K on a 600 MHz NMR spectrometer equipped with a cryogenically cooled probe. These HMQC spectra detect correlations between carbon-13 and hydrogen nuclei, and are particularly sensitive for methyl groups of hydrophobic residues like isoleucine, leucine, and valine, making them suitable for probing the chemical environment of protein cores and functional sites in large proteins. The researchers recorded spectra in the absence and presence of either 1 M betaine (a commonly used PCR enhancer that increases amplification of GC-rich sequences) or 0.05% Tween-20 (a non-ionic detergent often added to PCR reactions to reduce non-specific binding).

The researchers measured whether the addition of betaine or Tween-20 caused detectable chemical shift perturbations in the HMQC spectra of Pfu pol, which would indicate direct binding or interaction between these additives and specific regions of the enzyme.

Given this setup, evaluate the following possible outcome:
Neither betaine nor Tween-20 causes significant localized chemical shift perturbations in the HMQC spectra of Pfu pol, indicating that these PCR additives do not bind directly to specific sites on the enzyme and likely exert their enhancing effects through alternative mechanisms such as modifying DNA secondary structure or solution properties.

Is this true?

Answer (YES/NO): NO